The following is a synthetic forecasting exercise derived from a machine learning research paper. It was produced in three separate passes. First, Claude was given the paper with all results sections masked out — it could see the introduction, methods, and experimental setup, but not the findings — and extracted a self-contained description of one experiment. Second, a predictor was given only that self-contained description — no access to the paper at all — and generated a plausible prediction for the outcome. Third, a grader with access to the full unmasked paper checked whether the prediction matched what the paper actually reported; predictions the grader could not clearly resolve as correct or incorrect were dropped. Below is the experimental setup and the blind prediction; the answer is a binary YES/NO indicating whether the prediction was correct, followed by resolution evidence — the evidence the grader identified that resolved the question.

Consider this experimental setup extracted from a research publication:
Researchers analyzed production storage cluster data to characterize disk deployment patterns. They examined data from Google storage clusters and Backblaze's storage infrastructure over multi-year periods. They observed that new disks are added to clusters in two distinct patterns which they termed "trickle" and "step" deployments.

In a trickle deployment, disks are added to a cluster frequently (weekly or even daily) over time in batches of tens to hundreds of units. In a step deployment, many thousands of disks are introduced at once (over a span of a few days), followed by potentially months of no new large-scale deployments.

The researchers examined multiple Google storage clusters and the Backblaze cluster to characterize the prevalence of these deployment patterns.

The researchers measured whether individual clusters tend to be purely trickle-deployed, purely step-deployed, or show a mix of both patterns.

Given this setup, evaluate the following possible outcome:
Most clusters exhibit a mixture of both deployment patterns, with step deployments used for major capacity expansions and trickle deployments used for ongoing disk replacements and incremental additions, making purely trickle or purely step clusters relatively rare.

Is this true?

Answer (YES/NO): NO